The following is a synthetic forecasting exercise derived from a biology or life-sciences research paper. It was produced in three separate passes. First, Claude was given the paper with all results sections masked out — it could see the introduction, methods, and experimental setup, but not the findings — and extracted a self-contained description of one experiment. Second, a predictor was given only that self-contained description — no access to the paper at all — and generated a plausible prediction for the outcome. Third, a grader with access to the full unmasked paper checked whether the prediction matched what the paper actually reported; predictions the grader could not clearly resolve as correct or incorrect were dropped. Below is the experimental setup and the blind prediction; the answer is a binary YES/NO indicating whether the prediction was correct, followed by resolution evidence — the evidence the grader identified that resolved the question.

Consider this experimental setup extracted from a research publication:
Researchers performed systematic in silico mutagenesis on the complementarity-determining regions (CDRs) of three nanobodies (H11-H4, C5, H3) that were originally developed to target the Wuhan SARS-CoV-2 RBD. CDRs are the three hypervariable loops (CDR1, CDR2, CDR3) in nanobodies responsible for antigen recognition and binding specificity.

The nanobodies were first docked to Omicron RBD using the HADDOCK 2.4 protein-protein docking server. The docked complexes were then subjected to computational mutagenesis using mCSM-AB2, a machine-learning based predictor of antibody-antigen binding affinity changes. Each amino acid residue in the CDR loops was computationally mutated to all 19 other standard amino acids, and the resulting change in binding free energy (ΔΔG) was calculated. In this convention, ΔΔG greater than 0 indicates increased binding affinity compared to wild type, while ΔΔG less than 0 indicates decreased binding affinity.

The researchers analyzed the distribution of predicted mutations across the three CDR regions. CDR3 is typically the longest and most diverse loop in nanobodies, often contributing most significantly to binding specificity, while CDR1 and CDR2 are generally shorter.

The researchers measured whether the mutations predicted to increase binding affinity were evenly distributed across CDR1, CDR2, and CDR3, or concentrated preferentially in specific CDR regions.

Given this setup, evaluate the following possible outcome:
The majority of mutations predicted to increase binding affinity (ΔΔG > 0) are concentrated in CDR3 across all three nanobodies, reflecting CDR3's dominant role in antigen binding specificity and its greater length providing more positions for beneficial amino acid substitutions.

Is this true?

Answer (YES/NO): YES